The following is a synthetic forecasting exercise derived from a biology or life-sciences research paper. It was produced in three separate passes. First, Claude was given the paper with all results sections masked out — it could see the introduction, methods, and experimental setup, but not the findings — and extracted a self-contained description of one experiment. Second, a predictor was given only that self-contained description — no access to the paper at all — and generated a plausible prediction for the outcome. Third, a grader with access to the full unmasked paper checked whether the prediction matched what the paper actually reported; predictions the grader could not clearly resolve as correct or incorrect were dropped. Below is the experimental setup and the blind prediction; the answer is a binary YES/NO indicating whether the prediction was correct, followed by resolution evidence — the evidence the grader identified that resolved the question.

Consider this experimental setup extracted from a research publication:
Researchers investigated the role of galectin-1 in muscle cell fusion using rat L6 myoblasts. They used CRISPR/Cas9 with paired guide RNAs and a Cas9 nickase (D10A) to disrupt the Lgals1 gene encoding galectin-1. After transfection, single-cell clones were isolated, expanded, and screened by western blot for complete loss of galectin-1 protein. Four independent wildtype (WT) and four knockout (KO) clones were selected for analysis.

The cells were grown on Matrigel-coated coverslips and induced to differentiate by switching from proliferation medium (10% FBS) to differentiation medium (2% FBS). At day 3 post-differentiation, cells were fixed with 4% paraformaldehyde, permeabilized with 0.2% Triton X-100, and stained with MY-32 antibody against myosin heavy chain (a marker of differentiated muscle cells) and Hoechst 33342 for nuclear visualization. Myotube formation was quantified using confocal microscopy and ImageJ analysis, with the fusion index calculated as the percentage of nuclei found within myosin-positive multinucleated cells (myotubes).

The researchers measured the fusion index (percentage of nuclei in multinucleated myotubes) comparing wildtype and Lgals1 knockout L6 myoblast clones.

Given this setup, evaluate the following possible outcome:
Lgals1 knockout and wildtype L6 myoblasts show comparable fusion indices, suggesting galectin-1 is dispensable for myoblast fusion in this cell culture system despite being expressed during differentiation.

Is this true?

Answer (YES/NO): NO